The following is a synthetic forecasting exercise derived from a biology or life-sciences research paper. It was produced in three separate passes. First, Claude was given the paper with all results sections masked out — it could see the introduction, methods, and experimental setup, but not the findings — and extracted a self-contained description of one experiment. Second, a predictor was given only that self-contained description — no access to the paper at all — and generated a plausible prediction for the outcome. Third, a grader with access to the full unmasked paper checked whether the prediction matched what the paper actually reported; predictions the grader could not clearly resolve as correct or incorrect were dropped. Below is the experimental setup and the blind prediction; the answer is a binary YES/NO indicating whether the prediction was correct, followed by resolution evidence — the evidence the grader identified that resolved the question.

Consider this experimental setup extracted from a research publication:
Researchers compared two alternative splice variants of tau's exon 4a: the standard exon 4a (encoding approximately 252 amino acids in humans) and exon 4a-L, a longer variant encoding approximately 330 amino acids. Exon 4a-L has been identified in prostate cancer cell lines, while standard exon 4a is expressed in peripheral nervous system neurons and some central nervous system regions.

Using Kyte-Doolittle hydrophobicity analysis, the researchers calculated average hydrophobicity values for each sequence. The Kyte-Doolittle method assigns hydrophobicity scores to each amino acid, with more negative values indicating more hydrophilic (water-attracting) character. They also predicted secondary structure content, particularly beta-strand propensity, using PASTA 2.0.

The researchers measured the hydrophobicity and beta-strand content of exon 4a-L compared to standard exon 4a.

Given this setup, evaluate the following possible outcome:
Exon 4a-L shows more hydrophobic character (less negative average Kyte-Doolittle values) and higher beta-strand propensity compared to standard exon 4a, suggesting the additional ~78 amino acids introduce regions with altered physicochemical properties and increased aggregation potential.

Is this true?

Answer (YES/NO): YES